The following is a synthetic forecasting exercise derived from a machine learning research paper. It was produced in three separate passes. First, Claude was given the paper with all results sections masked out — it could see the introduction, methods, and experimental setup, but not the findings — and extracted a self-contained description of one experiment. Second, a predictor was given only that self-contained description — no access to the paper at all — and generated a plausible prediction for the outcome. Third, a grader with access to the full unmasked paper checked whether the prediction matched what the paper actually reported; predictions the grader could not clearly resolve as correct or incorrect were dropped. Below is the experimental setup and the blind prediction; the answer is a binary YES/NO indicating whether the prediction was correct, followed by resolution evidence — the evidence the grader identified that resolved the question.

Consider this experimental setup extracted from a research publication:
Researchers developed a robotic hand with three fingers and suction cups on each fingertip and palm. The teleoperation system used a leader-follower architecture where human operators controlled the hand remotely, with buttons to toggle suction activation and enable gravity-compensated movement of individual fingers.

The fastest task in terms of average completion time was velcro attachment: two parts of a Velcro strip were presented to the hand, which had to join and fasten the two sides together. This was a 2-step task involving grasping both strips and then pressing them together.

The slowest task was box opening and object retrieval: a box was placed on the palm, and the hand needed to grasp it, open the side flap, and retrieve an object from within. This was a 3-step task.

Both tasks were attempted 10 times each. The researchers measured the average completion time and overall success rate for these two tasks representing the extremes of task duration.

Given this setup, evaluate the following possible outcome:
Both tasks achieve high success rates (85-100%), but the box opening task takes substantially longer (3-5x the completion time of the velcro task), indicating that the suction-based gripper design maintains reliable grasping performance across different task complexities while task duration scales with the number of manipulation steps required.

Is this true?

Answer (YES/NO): NO